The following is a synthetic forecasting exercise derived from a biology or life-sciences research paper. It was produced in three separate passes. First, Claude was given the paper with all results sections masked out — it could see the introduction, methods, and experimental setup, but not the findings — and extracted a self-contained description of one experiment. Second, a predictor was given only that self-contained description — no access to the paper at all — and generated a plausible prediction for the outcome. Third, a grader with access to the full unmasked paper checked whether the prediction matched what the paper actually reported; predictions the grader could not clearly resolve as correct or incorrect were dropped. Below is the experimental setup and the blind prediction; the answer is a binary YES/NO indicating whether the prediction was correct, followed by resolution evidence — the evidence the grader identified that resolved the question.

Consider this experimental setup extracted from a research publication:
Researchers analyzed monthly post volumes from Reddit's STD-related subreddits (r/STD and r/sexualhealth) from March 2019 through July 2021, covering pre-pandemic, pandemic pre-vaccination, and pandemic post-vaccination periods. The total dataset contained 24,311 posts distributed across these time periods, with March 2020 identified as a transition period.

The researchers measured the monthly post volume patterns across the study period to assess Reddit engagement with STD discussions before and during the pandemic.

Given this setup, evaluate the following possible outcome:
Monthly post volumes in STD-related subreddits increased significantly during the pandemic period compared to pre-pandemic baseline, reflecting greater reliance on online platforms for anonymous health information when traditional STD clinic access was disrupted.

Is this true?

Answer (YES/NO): NO